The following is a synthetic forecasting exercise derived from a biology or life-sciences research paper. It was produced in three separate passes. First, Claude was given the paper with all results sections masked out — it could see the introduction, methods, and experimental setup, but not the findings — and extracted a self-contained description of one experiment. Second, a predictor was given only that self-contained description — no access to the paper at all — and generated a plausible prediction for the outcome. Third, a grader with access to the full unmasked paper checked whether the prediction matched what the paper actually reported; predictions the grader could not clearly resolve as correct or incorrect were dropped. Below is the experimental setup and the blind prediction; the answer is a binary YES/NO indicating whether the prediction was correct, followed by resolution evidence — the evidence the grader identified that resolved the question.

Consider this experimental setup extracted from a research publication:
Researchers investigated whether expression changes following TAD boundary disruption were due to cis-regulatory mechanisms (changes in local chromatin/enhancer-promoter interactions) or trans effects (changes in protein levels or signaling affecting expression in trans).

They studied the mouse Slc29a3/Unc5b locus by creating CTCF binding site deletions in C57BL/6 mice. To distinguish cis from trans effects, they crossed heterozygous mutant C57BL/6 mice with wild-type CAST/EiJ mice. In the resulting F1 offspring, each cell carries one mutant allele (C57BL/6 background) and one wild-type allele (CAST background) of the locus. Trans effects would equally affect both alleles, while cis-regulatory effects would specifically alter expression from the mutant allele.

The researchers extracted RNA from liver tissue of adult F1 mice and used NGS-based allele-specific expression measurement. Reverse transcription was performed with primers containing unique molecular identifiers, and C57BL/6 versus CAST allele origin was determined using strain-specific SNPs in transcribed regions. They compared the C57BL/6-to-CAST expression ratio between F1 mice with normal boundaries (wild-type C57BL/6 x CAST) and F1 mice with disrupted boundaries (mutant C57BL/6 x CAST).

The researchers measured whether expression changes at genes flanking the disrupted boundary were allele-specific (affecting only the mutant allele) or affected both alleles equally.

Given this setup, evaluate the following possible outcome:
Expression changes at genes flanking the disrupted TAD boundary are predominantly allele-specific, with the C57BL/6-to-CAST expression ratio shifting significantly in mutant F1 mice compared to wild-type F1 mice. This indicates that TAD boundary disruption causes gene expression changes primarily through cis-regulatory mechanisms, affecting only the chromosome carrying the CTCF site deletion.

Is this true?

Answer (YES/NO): YES